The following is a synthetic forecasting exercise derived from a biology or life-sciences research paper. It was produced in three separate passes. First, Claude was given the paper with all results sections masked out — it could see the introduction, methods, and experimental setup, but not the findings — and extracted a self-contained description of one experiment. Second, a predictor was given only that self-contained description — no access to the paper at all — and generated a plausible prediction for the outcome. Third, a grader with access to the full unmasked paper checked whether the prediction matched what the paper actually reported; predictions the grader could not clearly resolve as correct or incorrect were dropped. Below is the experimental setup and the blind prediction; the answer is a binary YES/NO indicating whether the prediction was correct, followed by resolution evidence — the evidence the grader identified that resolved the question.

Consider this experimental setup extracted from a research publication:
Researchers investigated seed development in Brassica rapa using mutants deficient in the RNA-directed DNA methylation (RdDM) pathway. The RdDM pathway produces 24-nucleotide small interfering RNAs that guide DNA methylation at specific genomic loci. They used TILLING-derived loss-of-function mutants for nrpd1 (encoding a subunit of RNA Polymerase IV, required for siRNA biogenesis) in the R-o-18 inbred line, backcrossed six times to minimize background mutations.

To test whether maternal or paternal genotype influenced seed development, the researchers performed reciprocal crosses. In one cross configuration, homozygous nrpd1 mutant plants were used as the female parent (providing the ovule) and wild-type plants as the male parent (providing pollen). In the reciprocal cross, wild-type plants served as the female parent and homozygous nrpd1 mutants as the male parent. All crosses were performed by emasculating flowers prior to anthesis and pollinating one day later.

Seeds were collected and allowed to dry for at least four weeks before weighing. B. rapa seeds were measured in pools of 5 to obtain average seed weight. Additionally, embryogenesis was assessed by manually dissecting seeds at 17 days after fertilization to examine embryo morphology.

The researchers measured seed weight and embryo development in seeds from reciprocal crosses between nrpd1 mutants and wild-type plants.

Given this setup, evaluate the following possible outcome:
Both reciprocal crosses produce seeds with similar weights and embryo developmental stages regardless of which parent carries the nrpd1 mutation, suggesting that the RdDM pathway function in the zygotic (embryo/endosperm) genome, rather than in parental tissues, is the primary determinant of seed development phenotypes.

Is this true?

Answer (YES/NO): NO